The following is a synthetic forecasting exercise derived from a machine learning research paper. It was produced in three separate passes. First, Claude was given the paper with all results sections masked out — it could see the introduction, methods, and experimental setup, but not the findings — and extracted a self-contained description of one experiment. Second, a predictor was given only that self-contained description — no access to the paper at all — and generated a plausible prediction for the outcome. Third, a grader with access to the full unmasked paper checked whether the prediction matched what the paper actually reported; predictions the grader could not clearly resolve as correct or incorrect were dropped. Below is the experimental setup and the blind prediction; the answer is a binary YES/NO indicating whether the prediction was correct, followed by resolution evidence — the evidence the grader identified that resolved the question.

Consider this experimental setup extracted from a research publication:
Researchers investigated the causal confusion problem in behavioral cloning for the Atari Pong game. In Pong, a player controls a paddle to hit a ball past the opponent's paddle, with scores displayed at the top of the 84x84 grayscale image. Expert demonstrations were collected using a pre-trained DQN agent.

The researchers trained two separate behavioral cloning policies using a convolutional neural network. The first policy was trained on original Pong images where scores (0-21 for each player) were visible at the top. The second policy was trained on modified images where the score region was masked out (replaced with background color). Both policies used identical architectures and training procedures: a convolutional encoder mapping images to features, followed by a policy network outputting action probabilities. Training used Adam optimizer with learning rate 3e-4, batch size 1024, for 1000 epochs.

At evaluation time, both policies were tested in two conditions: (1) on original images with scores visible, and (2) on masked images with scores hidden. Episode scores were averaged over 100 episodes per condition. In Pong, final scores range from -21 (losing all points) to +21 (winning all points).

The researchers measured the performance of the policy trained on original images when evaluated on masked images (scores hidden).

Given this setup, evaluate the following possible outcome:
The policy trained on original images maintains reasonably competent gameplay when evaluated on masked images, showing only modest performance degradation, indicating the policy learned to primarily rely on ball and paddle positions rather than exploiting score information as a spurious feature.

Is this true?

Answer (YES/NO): NO